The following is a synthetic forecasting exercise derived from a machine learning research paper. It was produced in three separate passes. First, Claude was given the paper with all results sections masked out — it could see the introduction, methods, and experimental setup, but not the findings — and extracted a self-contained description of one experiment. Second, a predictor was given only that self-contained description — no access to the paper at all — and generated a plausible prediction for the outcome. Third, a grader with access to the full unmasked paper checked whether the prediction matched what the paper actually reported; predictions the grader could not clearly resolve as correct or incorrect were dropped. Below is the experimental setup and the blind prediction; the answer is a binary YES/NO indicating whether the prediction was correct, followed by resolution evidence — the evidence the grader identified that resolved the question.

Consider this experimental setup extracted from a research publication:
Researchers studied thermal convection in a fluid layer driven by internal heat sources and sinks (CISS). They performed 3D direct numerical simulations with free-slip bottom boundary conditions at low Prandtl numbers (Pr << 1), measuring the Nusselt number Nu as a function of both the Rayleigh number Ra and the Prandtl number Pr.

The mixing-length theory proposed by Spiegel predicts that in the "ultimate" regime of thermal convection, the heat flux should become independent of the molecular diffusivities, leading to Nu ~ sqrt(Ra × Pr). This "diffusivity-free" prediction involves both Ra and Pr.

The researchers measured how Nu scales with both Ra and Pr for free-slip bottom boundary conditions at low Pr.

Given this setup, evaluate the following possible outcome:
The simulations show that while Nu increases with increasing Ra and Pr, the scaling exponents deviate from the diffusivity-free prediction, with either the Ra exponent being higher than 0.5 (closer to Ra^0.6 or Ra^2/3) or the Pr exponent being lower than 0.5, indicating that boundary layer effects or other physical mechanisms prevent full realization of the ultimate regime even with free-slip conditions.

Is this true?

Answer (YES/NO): NO